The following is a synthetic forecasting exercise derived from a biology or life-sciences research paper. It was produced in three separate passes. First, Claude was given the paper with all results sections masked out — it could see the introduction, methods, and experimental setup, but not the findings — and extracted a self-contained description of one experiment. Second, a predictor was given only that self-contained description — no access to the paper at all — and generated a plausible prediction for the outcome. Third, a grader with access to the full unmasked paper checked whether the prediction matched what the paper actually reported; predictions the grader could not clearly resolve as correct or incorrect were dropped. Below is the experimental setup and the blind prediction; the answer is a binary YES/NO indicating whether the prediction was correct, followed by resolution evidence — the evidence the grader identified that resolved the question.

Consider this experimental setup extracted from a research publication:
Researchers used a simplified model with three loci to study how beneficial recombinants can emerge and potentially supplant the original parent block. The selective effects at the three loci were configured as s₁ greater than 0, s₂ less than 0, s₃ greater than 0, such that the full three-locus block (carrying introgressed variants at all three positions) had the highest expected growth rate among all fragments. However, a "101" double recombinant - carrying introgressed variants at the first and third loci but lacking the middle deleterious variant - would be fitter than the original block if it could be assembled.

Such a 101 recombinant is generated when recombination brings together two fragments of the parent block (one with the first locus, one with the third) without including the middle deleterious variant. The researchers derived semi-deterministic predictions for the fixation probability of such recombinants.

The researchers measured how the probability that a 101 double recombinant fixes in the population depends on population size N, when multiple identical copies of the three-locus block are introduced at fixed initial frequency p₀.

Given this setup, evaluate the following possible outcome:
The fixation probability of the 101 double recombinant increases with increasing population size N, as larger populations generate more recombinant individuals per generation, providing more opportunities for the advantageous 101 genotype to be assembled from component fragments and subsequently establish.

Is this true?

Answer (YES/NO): YES